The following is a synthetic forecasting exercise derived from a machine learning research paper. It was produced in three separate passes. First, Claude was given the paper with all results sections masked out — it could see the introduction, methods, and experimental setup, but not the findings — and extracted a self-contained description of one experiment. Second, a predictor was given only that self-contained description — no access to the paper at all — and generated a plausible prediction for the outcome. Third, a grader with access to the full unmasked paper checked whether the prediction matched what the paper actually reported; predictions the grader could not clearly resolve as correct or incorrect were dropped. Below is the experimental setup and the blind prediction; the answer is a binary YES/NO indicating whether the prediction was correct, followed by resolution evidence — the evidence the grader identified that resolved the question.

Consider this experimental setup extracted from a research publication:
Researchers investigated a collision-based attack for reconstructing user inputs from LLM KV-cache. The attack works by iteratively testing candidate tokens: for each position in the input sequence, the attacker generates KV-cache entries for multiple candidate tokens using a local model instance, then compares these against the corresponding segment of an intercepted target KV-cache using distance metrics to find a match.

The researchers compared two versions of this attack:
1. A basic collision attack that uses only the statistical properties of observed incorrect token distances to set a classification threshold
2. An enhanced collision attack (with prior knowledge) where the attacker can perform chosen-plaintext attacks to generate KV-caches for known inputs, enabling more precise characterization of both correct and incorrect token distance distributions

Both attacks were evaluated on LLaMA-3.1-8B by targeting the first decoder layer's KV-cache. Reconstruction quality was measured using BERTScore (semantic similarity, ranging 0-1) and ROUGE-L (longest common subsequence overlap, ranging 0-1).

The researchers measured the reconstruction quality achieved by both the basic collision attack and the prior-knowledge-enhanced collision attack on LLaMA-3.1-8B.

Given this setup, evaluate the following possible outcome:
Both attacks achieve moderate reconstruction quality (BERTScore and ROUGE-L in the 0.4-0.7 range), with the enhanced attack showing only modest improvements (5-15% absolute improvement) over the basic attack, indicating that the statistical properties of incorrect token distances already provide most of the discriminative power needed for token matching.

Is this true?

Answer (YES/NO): NO